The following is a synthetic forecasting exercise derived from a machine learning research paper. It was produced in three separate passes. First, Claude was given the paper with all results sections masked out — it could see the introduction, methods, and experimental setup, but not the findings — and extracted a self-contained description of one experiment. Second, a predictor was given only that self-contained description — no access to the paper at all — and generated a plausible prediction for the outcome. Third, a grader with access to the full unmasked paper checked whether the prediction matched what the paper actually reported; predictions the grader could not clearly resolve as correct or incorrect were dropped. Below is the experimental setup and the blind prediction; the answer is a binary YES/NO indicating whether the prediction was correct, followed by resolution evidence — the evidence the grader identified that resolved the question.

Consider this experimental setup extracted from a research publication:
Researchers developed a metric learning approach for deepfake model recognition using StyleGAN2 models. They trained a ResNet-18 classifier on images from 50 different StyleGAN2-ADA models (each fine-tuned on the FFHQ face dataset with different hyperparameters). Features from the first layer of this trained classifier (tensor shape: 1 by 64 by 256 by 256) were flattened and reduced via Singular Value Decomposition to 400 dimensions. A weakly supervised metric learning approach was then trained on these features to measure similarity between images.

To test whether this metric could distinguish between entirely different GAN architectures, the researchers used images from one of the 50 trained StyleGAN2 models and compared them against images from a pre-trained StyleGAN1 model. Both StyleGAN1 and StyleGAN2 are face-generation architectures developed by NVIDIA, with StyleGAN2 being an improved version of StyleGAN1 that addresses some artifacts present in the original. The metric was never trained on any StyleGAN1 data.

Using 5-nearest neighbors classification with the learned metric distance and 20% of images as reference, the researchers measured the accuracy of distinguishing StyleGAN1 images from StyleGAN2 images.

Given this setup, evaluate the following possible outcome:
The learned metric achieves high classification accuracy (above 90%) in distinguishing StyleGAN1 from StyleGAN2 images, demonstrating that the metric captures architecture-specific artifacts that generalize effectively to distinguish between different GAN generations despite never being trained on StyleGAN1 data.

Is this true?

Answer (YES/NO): YES